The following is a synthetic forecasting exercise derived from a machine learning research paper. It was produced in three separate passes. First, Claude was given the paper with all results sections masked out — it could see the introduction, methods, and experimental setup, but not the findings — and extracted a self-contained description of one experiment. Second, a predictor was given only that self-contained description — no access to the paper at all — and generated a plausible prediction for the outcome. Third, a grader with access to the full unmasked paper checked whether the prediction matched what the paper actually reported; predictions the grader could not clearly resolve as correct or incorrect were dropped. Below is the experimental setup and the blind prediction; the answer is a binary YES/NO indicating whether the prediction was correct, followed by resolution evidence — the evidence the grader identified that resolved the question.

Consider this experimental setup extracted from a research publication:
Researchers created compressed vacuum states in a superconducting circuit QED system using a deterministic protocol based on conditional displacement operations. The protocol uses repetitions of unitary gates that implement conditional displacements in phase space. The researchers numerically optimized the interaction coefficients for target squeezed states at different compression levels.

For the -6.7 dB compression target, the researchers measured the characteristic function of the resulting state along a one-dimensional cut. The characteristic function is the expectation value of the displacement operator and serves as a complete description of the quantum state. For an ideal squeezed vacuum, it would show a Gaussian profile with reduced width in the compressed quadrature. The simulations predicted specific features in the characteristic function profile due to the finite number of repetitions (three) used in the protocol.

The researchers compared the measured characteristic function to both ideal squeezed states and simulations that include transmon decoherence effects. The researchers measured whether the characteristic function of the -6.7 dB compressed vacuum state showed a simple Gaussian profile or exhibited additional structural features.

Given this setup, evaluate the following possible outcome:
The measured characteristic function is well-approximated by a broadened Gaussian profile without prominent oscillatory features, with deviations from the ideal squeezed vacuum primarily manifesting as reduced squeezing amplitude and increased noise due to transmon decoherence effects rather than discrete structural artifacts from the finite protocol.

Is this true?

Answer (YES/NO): NO